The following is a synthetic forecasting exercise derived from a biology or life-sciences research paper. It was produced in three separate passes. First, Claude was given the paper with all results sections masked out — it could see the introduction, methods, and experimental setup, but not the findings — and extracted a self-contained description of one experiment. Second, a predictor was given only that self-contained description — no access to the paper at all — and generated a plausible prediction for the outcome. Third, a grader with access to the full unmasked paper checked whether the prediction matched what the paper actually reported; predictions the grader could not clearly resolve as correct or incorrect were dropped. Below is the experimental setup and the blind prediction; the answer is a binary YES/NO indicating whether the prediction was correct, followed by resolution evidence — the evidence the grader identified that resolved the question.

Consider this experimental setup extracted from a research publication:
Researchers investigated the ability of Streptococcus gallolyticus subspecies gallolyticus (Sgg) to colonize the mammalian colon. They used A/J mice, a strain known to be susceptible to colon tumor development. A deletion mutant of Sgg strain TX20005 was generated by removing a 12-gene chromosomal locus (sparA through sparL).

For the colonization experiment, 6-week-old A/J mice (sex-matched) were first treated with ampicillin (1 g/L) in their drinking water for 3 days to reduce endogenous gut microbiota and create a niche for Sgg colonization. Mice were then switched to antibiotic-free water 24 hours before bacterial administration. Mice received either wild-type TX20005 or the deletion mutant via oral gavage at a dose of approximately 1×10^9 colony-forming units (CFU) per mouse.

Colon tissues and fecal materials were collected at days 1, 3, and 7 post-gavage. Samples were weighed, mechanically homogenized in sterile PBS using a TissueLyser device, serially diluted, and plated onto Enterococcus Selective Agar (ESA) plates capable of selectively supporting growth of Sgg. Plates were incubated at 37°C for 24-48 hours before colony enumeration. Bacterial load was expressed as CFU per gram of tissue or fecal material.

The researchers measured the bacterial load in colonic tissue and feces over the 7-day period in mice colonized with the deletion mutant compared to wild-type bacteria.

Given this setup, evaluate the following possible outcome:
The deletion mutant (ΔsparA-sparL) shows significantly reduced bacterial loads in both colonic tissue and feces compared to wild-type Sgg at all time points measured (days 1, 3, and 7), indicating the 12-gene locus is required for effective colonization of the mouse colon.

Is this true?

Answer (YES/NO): NO